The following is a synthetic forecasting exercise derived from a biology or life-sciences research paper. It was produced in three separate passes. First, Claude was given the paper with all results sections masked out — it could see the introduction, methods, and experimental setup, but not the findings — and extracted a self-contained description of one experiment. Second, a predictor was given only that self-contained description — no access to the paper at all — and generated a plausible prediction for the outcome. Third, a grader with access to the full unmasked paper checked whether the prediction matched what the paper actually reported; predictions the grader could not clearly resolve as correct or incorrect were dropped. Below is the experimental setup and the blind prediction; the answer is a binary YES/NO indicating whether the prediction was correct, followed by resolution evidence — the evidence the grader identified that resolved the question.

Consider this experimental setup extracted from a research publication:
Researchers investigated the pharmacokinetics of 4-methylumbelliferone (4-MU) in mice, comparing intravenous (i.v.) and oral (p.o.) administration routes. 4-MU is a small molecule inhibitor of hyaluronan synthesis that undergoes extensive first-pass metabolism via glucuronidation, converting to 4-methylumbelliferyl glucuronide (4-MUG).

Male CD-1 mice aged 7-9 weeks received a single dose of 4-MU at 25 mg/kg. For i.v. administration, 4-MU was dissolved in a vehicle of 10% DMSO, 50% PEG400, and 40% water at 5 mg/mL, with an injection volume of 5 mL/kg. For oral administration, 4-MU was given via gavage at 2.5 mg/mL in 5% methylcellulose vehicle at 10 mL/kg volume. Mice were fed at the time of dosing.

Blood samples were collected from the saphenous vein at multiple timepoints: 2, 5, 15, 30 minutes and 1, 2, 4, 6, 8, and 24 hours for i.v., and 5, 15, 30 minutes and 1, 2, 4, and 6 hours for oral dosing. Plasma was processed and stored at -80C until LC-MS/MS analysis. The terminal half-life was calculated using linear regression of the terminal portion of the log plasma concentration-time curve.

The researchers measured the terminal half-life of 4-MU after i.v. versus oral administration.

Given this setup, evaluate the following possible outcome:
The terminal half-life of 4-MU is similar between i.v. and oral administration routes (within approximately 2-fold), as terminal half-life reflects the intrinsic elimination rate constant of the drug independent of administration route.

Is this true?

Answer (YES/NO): NO